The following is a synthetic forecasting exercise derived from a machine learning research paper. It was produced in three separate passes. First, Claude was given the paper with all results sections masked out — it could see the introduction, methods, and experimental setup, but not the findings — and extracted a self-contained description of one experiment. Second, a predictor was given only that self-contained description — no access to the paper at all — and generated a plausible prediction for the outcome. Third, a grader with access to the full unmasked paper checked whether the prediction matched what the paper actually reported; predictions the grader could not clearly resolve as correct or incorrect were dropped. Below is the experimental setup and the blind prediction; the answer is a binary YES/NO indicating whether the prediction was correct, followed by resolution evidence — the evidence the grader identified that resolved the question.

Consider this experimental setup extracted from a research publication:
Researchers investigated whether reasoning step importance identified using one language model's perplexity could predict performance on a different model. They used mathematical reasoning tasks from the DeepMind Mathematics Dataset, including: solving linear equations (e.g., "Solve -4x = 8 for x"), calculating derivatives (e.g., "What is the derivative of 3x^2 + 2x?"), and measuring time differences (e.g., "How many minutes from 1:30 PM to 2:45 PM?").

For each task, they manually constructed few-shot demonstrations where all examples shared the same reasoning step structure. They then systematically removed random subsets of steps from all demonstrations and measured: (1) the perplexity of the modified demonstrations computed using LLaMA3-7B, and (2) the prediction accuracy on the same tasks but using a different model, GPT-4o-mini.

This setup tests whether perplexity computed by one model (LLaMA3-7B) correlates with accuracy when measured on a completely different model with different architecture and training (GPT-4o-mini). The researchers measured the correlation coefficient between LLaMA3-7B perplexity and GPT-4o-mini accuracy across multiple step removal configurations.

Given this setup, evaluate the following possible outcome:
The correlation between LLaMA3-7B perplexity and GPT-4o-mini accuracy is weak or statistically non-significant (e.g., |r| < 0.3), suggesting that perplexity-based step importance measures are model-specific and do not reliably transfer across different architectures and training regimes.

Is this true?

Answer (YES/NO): NO